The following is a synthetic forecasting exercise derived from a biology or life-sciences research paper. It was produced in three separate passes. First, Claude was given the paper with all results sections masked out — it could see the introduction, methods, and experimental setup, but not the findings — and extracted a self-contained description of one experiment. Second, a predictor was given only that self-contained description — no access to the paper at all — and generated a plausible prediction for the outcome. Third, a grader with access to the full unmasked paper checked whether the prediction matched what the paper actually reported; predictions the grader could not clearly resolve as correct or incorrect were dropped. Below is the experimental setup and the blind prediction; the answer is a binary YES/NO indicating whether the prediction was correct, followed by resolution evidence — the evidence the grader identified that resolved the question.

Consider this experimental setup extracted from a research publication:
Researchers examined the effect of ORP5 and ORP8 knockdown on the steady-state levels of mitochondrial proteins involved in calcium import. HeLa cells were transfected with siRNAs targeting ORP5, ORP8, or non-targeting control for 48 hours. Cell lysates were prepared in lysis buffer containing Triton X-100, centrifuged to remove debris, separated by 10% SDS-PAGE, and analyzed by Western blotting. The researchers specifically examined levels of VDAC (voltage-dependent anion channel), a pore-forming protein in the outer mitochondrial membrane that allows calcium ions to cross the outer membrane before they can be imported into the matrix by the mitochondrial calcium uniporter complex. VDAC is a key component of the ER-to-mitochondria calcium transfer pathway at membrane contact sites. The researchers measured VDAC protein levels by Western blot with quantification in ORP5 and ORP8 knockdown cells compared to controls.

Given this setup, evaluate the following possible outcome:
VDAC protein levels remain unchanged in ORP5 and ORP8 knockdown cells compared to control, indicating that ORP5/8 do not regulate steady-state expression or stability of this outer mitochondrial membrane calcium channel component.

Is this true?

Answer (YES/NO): NO